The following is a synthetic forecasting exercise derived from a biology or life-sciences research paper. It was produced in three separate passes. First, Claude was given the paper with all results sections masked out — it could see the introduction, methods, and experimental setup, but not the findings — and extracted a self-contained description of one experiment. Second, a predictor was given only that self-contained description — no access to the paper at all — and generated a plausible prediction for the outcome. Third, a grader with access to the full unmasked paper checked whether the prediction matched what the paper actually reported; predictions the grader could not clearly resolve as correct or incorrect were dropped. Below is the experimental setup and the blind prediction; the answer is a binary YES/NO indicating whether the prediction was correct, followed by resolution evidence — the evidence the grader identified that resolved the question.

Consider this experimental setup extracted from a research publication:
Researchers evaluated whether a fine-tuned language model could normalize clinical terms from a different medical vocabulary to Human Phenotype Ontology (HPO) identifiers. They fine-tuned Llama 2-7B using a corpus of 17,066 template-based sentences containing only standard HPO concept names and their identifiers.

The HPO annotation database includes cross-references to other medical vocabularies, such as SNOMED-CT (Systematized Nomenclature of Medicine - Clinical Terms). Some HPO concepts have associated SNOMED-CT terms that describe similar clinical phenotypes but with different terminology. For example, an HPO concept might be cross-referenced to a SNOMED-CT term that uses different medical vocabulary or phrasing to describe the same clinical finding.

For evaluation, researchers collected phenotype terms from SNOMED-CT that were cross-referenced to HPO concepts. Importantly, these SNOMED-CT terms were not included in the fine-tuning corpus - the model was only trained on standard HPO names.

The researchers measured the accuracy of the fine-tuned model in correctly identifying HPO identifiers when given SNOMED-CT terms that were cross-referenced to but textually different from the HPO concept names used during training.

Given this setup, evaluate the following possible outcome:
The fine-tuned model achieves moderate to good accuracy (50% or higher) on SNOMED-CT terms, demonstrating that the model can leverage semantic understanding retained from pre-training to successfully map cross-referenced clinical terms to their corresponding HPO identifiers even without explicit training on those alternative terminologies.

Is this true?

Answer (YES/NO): NO